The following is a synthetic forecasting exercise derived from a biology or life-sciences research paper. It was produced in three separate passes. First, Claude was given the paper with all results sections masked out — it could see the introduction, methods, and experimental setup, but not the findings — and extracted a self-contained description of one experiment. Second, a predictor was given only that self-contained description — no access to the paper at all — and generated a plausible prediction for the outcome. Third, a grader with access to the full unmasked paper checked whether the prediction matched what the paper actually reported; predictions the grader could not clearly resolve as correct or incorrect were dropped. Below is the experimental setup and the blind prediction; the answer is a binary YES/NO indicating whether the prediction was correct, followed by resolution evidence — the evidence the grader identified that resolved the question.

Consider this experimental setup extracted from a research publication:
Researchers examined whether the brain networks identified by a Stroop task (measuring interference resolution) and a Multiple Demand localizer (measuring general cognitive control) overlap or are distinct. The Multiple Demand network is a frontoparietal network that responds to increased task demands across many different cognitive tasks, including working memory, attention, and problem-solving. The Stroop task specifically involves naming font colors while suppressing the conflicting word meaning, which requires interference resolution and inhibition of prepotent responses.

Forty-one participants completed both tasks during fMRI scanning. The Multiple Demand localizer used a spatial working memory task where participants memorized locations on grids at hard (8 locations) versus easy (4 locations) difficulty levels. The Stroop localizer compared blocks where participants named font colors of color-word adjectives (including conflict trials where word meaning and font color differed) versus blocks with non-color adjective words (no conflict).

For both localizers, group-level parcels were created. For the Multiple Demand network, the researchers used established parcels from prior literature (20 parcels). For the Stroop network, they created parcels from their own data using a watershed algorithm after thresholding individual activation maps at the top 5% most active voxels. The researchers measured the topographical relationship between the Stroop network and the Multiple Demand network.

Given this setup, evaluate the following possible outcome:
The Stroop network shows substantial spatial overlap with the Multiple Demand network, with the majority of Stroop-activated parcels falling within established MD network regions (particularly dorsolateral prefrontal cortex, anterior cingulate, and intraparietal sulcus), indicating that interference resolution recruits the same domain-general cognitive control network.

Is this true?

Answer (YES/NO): YES